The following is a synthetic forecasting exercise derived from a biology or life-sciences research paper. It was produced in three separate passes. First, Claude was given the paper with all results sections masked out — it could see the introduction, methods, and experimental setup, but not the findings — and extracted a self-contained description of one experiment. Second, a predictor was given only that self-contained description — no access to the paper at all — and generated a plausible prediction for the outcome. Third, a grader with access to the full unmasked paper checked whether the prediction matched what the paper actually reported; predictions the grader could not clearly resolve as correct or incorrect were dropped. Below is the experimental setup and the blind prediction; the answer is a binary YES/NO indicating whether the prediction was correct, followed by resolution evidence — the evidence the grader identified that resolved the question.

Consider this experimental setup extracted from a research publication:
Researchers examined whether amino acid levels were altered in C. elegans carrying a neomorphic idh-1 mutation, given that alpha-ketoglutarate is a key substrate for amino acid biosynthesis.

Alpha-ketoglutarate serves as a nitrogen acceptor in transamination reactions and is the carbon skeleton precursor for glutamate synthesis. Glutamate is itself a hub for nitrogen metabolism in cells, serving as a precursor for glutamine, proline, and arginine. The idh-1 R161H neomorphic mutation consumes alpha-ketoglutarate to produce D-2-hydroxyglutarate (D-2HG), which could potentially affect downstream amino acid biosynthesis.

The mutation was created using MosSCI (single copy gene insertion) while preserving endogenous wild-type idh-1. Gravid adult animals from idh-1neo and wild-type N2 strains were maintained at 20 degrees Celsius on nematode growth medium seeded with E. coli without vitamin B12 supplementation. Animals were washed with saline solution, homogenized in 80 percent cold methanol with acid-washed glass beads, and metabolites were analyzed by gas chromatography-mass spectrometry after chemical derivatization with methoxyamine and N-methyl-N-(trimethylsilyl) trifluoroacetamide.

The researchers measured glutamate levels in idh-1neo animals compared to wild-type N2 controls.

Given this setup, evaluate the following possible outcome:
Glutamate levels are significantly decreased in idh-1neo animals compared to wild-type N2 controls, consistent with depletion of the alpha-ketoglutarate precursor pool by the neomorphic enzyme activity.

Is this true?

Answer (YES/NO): YES